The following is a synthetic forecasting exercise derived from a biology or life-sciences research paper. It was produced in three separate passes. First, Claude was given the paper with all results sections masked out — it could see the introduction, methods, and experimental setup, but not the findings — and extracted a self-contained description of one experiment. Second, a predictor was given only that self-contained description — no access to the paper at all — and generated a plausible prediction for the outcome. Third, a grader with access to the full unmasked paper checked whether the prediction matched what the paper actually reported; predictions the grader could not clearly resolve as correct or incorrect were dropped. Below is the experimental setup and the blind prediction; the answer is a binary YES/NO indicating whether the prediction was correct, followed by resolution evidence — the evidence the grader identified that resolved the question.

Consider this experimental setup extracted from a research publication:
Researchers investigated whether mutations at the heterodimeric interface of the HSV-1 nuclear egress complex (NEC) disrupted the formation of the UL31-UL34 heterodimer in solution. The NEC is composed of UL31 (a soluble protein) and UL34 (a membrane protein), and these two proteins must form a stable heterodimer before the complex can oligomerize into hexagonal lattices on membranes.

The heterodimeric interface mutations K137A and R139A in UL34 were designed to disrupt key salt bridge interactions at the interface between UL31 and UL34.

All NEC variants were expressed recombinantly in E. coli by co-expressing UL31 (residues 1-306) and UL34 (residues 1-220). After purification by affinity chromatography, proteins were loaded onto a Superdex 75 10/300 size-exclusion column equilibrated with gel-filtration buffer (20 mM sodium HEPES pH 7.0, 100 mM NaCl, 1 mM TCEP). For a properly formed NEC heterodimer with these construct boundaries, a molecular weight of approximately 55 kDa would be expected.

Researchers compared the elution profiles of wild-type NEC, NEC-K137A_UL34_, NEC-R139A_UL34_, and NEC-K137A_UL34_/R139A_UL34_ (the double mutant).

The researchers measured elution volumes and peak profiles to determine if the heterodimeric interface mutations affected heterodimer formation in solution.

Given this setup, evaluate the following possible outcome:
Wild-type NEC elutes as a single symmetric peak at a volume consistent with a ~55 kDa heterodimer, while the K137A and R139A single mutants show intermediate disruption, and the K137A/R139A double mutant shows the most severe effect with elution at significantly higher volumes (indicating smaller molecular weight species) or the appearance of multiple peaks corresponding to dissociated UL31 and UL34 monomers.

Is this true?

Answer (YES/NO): NO